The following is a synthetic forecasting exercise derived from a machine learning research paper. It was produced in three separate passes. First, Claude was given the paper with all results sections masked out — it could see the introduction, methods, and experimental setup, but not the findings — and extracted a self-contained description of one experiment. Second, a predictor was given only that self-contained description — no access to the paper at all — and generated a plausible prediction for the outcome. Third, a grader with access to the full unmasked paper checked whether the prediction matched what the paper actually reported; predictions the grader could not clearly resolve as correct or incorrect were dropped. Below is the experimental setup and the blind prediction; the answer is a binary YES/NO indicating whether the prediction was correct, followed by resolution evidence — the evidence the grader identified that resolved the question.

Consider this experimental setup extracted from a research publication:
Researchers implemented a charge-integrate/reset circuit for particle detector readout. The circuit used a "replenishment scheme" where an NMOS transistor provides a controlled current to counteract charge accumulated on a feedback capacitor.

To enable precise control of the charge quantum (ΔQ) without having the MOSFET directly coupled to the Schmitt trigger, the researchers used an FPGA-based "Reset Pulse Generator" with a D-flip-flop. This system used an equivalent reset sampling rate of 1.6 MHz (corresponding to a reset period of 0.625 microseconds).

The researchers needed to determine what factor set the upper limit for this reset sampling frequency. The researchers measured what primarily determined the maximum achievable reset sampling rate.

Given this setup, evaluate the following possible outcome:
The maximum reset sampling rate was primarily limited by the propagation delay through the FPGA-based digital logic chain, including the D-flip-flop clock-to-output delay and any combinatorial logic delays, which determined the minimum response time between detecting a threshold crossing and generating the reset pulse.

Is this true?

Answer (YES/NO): NO